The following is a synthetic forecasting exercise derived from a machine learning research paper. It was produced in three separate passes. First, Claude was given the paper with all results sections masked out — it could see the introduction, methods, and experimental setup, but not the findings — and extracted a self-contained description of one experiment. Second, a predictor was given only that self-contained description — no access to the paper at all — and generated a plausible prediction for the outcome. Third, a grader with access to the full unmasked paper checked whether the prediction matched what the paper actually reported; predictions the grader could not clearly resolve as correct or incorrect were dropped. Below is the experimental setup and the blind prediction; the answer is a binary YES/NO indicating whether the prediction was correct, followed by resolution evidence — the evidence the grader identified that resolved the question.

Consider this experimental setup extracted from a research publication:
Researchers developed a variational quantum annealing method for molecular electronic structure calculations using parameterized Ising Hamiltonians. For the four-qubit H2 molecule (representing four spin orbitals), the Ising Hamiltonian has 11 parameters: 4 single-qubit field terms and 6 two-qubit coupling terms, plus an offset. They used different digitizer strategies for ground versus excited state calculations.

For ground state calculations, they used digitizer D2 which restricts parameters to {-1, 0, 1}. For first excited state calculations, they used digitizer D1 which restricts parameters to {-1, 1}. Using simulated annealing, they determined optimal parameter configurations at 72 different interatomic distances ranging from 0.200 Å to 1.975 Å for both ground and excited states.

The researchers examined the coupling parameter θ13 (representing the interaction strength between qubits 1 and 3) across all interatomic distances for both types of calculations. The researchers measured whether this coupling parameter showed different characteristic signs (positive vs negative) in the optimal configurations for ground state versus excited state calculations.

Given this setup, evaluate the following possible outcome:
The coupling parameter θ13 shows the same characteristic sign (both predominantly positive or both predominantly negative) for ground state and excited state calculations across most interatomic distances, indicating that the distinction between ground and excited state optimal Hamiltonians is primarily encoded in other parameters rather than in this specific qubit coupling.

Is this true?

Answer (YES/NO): NO